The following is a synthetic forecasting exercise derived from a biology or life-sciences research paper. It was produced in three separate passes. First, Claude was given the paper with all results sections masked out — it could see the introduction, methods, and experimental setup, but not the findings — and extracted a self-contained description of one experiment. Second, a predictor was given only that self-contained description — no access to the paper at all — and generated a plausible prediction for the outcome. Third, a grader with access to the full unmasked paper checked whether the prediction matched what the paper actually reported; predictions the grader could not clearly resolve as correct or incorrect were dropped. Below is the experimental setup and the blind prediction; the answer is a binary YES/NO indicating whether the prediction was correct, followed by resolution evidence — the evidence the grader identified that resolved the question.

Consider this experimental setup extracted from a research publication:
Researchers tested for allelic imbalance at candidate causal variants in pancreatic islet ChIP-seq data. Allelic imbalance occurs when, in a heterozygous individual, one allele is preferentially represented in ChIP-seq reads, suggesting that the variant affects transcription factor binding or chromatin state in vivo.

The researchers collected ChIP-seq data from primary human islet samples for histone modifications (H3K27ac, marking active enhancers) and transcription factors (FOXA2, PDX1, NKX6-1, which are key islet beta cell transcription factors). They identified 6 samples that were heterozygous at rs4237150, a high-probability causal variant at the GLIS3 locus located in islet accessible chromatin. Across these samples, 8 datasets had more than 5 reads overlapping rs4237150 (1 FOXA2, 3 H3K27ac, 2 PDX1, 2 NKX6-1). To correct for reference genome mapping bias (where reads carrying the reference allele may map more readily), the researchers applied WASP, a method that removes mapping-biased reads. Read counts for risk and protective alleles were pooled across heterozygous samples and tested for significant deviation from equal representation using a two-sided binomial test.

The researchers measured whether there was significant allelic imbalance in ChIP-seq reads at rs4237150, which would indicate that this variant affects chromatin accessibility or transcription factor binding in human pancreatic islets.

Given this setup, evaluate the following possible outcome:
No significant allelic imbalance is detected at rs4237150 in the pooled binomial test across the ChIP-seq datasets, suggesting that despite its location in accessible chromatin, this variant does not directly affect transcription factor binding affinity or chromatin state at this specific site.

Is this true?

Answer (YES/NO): NO